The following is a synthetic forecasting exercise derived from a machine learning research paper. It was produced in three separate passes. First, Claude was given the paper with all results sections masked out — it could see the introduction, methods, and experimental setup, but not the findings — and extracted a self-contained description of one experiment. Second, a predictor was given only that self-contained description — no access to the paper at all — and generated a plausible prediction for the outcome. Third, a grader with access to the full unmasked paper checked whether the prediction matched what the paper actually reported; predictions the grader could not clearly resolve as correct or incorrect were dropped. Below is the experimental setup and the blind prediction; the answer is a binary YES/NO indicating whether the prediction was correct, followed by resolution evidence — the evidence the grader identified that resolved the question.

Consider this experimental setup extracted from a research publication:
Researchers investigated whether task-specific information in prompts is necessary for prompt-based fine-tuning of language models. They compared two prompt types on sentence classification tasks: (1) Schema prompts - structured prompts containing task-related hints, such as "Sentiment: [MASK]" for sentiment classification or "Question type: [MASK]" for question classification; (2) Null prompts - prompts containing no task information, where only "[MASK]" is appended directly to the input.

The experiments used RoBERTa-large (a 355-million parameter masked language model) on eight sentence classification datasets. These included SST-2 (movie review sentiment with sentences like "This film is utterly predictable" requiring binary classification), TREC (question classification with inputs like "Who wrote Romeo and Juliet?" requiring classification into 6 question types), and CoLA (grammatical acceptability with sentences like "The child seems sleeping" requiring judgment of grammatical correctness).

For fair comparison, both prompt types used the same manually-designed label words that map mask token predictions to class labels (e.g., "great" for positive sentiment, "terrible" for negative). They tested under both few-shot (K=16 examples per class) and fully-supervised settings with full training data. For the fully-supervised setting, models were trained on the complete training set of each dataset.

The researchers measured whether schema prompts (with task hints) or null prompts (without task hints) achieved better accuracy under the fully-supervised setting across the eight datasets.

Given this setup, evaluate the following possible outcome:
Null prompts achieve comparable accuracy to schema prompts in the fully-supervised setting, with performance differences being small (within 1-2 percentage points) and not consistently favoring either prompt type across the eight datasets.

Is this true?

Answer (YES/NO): YES